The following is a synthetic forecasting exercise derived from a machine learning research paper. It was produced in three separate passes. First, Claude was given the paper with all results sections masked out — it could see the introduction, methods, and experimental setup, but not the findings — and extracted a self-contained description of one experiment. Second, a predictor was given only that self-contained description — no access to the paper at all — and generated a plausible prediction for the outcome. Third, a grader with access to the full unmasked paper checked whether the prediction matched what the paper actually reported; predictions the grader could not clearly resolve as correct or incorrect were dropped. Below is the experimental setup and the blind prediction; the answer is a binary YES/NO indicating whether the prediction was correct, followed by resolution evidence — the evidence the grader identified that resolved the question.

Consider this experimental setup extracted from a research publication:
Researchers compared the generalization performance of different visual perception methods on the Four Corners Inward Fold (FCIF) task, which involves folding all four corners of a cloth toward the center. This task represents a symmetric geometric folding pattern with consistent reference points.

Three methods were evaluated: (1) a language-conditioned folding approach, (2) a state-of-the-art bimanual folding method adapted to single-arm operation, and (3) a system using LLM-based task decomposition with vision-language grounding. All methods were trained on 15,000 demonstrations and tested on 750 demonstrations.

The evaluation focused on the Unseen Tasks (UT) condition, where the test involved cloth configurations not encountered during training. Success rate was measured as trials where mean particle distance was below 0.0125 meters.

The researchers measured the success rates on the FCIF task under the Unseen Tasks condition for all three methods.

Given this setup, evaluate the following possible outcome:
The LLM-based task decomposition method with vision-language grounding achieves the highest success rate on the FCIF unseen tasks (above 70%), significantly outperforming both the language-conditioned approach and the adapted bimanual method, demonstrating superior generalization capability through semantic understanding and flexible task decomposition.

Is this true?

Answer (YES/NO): NO